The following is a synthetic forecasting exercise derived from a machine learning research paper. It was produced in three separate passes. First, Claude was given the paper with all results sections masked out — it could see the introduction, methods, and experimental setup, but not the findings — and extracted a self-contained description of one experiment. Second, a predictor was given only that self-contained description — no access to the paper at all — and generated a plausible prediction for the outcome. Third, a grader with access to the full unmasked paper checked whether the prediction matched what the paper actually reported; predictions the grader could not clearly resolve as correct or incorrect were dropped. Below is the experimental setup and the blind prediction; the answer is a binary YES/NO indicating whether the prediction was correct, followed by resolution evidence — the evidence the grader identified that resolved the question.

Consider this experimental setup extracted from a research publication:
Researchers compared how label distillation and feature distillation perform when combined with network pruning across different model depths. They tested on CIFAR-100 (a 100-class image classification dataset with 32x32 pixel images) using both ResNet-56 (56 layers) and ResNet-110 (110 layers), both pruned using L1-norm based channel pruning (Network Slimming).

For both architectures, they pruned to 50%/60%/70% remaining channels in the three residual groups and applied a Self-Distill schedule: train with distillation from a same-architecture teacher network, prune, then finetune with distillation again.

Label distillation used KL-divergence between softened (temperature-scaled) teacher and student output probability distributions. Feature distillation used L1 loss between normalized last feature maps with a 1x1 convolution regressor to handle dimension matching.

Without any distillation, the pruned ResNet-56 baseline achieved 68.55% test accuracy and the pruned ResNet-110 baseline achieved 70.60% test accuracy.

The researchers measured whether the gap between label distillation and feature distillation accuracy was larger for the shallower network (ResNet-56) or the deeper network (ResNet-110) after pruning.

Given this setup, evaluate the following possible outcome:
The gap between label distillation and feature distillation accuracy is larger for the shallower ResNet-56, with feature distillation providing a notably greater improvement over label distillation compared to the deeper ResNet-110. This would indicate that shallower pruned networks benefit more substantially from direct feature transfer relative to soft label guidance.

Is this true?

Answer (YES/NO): NO